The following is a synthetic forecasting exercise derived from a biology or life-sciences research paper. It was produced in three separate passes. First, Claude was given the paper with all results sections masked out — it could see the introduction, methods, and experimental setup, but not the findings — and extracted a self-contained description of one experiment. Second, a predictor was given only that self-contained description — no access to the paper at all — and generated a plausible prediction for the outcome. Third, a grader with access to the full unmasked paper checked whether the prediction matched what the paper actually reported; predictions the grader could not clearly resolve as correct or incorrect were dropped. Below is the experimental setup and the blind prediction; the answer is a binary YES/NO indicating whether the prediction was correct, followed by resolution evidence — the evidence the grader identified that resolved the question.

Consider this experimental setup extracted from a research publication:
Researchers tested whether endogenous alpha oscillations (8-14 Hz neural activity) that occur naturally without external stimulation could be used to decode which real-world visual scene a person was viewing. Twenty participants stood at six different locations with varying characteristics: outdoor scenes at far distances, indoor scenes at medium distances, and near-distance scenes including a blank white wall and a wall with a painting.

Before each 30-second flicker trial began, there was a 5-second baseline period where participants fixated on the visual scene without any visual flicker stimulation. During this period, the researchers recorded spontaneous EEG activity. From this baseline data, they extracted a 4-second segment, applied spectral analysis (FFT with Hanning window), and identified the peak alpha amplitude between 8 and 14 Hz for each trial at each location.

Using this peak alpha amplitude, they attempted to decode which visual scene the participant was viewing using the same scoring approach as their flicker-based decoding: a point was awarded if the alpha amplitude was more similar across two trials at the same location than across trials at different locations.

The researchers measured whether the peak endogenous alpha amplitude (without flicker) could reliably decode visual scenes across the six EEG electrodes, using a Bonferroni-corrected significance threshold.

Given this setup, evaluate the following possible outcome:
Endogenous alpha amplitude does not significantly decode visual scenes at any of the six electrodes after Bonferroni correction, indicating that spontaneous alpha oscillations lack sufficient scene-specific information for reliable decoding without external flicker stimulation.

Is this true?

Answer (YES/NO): NO